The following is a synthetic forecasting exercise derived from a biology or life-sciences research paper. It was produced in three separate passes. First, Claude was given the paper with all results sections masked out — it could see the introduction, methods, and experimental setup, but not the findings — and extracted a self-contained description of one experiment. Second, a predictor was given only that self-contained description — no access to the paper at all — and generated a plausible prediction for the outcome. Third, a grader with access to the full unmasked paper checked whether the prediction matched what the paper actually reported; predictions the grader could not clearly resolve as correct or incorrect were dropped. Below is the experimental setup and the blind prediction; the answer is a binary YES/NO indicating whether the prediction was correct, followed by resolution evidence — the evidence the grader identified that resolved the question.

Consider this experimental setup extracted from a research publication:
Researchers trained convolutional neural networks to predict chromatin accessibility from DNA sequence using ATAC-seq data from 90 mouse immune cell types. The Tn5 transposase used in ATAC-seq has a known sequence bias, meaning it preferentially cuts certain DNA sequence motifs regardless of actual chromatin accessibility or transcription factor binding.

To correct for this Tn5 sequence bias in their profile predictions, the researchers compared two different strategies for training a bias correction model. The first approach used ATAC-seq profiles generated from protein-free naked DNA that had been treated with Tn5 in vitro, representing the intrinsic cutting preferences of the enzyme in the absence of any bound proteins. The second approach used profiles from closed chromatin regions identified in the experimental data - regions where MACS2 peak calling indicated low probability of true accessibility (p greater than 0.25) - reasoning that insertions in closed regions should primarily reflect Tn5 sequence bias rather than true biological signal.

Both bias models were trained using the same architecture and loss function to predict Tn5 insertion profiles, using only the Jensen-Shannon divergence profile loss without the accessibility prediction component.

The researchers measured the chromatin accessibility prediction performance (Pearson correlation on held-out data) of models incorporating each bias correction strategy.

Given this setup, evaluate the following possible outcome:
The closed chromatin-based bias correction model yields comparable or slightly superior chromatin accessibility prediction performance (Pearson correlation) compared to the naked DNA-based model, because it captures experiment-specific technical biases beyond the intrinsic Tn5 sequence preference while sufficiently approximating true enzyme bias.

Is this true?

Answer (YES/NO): YES